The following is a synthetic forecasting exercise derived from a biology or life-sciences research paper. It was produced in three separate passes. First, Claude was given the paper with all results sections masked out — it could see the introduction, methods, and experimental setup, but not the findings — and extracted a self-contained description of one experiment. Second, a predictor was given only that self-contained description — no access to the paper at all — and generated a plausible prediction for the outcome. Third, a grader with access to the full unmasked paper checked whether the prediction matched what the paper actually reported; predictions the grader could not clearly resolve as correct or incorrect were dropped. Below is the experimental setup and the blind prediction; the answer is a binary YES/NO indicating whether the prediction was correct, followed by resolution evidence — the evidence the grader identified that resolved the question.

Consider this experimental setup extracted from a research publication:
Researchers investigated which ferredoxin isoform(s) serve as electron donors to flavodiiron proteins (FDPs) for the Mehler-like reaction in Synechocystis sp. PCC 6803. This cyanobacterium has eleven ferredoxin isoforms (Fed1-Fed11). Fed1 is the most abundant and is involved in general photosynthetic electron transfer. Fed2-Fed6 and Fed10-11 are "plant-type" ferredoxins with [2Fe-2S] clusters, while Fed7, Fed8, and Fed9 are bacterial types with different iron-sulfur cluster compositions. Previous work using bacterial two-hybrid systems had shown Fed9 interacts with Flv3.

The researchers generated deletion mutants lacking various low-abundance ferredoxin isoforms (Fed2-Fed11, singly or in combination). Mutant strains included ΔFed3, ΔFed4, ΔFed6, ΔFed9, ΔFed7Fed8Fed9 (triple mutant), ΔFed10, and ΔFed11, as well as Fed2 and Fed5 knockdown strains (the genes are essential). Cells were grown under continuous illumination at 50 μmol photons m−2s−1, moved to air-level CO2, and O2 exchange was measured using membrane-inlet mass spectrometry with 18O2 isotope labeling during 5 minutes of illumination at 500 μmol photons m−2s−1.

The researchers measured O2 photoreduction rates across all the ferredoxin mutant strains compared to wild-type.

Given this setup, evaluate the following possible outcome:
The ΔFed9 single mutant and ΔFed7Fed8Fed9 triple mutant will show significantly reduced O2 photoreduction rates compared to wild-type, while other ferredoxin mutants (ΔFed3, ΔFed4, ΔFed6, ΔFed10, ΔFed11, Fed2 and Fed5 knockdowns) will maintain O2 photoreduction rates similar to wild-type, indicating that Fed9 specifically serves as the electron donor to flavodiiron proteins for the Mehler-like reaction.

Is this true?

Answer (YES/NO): NO